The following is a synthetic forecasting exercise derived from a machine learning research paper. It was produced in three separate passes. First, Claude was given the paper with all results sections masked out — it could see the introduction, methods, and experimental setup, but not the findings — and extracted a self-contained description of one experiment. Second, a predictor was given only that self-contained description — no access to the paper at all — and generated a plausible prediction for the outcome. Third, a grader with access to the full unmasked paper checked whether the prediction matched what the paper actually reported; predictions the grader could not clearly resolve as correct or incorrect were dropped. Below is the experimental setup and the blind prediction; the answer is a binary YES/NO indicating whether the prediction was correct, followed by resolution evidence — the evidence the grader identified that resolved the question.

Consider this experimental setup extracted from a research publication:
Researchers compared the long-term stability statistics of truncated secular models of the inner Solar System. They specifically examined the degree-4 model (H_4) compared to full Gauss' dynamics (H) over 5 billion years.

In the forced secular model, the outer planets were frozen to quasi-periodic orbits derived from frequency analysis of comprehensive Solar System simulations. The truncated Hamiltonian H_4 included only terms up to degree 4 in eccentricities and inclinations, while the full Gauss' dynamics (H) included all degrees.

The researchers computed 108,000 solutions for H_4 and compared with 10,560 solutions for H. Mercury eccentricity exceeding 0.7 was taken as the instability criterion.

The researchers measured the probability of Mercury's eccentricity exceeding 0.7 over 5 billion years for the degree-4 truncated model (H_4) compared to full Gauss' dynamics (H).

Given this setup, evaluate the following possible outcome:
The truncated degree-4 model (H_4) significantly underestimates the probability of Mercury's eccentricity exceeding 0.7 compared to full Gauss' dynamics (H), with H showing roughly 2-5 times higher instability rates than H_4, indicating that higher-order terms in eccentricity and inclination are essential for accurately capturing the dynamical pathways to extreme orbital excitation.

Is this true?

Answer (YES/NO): NO